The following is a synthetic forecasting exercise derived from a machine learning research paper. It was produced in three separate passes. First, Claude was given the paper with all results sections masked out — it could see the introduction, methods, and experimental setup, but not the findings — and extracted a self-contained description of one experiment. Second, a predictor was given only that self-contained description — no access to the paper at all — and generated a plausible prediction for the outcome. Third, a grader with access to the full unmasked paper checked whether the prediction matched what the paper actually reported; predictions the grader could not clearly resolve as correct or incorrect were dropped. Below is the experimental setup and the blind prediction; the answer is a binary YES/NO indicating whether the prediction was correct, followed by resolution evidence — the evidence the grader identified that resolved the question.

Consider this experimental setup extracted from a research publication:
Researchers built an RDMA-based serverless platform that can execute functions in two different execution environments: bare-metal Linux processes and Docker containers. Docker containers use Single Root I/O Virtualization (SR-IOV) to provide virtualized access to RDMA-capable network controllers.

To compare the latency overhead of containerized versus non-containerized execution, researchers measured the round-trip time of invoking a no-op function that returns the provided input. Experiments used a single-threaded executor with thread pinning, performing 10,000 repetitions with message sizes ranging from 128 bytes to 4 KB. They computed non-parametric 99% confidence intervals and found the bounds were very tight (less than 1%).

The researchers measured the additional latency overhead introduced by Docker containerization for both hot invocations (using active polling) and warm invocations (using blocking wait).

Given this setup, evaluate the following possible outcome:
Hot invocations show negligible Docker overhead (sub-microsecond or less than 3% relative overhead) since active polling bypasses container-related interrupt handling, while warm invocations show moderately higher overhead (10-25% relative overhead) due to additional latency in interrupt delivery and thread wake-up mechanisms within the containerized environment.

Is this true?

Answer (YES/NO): YES